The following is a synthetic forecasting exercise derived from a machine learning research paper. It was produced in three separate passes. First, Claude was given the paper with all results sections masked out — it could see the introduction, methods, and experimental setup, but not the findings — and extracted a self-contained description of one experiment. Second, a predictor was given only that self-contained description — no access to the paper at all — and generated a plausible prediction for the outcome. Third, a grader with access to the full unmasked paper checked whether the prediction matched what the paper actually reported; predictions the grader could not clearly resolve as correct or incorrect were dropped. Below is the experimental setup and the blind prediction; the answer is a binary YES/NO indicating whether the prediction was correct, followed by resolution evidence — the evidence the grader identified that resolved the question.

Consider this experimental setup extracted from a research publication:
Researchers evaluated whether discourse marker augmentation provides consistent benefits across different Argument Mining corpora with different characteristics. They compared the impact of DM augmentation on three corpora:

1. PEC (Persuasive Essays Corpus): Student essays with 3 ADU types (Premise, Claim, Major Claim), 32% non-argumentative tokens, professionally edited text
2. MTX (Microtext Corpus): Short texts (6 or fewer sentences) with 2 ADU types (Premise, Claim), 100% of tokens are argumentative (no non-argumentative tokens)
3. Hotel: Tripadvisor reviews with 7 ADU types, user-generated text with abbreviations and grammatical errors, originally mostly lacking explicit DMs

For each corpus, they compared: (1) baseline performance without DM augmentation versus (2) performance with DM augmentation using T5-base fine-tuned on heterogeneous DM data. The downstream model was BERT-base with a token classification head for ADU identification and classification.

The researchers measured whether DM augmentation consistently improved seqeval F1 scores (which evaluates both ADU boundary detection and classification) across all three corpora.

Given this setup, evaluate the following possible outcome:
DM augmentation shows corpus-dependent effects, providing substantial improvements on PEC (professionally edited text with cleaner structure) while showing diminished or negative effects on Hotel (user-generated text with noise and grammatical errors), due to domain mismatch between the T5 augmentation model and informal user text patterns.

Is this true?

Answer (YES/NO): NO